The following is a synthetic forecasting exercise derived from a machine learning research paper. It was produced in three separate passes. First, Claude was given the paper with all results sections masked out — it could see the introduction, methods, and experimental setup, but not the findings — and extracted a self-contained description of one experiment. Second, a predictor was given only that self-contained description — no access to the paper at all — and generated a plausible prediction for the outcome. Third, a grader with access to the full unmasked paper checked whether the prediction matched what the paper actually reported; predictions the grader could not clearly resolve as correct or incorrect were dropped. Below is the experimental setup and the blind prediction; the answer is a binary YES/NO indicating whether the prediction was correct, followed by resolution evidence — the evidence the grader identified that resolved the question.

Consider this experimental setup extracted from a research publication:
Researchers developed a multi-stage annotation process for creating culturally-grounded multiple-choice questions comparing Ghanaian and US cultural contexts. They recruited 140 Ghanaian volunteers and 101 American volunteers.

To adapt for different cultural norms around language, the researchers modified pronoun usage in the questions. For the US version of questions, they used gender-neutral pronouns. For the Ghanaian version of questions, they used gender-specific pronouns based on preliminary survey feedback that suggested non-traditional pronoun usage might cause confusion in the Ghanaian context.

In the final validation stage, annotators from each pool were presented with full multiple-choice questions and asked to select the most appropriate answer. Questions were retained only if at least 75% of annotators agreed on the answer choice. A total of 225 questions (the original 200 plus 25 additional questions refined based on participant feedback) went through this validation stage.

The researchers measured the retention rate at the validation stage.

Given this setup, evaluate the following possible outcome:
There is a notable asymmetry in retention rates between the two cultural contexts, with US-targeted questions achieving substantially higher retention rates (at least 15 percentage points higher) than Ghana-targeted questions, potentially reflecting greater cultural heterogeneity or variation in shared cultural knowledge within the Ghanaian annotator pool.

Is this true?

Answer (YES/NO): NO